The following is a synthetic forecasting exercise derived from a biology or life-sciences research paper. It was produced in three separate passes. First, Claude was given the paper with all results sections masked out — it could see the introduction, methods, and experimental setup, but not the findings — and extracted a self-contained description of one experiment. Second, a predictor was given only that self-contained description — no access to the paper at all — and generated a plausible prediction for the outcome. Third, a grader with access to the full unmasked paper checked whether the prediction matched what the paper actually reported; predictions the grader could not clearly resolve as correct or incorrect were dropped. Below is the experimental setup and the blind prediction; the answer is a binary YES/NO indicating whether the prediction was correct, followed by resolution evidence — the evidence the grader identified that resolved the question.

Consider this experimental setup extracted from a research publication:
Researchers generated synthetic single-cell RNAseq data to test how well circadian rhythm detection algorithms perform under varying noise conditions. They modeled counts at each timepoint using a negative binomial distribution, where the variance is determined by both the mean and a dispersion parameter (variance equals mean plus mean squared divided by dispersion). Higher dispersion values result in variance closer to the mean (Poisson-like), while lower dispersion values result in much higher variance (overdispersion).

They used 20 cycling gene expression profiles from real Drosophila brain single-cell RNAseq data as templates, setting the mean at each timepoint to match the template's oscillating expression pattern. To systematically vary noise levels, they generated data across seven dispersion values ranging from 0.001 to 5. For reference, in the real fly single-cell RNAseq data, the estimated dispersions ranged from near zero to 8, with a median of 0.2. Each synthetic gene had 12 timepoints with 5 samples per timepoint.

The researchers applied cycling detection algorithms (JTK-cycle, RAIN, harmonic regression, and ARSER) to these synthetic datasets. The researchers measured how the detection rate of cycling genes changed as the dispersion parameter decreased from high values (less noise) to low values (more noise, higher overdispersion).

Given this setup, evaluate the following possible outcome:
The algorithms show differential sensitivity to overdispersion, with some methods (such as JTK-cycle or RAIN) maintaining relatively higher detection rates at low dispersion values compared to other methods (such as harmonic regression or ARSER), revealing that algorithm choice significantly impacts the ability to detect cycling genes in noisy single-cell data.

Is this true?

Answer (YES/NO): NO